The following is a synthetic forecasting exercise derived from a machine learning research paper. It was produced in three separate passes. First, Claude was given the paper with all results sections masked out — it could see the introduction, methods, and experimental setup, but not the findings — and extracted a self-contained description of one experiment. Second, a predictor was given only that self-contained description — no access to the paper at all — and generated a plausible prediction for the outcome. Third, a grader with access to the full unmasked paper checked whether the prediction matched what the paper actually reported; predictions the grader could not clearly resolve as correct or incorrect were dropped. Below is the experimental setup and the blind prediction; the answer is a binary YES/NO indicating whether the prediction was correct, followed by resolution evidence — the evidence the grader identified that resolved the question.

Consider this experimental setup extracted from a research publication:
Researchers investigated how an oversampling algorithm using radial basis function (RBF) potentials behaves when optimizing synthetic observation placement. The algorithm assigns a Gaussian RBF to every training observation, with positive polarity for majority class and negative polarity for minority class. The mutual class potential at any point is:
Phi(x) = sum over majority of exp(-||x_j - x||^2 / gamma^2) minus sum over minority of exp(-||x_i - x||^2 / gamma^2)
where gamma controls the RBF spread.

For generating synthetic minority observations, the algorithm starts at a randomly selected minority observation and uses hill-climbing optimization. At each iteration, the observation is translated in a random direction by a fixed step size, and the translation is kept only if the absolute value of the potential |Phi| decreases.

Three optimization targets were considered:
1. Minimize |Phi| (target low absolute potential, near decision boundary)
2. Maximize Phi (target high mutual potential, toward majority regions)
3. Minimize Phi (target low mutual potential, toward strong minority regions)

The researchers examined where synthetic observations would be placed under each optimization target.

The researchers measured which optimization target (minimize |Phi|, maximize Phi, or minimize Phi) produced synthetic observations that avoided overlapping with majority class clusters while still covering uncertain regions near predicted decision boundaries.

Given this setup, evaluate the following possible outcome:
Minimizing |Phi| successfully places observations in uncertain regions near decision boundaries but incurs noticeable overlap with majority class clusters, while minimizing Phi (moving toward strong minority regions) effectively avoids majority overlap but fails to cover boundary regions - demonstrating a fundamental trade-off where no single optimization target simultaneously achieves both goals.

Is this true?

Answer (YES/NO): NO